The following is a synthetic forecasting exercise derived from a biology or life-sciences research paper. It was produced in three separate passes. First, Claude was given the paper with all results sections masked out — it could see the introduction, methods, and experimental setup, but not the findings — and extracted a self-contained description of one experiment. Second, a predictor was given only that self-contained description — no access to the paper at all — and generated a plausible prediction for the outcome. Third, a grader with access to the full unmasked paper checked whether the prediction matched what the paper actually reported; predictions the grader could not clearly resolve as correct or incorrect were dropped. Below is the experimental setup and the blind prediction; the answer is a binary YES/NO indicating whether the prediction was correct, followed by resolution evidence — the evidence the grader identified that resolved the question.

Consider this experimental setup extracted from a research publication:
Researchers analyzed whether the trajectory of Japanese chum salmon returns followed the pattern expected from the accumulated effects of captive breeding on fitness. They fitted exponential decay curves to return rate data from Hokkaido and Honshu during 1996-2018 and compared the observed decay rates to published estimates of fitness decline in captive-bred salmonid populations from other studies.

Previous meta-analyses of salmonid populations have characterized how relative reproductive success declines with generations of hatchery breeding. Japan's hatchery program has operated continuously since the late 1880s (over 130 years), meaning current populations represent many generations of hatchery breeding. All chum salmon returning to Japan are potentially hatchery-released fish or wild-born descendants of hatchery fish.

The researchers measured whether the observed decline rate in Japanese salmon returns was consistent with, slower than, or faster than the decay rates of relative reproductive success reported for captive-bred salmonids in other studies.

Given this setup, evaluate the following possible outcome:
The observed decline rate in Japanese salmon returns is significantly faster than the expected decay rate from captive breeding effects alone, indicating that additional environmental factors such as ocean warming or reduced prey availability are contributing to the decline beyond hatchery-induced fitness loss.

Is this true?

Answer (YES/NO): NO